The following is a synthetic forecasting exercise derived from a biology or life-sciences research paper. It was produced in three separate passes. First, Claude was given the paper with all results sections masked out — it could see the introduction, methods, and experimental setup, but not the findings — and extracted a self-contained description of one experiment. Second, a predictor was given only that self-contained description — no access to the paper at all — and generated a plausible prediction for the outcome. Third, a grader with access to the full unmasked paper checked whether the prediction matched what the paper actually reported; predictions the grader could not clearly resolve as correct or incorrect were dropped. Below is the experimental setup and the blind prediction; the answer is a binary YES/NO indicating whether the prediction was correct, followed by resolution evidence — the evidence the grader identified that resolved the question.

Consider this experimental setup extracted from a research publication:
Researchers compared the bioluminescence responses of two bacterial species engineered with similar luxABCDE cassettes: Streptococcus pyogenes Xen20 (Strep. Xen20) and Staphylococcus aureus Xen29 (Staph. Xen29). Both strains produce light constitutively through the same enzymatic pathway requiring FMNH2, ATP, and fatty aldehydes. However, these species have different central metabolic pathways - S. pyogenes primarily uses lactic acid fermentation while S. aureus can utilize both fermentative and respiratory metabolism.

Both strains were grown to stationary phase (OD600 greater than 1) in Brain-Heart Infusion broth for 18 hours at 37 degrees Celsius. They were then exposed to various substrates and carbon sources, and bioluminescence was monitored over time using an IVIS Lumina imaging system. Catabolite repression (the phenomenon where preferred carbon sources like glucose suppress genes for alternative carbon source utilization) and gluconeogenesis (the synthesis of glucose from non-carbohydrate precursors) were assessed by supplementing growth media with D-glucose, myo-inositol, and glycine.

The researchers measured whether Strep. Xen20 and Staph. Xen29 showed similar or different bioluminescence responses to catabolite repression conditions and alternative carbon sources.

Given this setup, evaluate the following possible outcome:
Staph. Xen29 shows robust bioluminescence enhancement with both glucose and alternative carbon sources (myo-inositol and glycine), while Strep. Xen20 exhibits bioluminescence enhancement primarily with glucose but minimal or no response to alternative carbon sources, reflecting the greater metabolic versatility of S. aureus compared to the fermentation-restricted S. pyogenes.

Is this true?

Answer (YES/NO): NO